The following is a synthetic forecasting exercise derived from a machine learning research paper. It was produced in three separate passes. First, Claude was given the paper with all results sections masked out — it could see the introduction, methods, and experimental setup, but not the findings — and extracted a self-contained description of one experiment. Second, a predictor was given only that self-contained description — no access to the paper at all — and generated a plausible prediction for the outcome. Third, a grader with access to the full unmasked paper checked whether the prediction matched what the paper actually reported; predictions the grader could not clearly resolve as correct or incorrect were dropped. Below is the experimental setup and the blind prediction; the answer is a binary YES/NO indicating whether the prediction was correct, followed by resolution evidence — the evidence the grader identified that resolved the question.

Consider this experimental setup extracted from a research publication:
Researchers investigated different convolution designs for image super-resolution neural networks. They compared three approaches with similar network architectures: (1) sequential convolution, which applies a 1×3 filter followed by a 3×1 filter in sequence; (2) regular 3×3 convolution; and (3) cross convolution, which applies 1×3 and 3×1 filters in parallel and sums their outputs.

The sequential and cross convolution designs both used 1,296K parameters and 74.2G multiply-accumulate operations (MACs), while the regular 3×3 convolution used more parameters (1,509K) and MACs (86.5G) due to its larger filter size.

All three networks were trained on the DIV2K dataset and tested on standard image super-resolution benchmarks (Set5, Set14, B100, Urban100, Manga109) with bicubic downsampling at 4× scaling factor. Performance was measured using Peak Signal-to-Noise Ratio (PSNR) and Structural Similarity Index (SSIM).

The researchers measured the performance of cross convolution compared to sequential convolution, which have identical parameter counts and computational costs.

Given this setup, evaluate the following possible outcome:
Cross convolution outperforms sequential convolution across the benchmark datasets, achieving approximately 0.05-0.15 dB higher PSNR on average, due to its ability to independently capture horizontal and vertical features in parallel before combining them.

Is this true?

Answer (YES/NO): NO